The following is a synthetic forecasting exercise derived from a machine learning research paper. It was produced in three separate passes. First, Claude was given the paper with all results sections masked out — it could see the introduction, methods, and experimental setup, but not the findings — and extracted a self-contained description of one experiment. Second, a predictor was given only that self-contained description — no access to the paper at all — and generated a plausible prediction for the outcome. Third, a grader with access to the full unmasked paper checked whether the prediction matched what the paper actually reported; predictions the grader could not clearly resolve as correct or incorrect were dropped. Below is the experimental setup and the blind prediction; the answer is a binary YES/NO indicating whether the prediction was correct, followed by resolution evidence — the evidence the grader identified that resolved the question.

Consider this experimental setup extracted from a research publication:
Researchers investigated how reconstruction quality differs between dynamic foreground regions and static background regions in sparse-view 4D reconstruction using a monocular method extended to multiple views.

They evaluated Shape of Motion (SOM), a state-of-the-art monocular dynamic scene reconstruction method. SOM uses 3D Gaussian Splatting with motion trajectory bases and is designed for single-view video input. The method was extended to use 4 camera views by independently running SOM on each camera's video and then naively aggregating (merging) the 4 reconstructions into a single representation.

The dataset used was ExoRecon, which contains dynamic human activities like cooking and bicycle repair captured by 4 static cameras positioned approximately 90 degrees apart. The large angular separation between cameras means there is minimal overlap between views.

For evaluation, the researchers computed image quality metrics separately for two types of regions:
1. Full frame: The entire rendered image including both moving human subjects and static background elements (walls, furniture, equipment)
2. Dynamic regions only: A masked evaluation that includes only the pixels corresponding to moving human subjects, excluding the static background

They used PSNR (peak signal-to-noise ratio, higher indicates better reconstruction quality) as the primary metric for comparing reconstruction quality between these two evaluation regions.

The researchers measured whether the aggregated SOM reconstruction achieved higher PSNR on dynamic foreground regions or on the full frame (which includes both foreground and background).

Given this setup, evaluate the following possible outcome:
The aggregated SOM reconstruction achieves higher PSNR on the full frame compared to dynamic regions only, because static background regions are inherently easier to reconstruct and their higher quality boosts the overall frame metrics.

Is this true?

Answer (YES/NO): NO